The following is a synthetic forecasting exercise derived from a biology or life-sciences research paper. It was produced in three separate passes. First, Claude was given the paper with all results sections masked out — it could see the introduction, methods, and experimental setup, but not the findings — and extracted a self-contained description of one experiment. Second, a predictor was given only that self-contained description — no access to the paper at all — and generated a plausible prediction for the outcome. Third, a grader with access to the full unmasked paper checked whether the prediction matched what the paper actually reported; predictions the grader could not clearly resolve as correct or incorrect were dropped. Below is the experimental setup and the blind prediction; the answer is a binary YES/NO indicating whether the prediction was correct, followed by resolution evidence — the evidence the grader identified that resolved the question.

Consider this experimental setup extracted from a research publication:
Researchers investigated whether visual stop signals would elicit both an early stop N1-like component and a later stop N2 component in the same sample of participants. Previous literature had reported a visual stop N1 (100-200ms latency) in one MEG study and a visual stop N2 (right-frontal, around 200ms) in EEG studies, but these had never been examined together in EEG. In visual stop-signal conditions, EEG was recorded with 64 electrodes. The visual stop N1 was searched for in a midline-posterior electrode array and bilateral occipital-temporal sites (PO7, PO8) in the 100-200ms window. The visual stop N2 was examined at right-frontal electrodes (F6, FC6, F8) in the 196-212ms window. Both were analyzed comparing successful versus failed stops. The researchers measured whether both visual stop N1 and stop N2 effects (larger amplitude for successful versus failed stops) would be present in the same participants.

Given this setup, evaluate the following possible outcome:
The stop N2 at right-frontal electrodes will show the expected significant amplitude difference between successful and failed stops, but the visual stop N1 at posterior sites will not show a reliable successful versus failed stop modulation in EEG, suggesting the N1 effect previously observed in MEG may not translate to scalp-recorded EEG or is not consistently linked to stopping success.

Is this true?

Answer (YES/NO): NO